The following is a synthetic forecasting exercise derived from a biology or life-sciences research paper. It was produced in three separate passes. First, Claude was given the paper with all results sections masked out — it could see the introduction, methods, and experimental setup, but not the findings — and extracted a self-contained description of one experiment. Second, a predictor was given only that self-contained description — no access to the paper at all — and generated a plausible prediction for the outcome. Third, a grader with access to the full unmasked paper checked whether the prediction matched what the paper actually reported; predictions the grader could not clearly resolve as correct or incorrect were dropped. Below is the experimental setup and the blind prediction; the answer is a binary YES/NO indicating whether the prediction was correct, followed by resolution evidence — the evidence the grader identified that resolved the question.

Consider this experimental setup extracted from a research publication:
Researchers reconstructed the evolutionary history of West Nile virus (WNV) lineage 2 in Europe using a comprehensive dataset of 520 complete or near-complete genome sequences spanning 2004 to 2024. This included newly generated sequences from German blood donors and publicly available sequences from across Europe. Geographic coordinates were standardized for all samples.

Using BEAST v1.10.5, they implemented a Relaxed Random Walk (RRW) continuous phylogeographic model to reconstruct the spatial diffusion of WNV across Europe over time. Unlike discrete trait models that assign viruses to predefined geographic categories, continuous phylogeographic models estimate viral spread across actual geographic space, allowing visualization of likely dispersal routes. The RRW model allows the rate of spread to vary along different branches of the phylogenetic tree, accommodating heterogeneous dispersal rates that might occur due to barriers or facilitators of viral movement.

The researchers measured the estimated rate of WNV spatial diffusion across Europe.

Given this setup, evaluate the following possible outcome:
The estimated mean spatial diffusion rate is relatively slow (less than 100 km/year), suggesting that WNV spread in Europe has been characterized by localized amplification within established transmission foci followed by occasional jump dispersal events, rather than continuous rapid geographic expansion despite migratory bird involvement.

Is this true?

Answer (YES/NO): YES